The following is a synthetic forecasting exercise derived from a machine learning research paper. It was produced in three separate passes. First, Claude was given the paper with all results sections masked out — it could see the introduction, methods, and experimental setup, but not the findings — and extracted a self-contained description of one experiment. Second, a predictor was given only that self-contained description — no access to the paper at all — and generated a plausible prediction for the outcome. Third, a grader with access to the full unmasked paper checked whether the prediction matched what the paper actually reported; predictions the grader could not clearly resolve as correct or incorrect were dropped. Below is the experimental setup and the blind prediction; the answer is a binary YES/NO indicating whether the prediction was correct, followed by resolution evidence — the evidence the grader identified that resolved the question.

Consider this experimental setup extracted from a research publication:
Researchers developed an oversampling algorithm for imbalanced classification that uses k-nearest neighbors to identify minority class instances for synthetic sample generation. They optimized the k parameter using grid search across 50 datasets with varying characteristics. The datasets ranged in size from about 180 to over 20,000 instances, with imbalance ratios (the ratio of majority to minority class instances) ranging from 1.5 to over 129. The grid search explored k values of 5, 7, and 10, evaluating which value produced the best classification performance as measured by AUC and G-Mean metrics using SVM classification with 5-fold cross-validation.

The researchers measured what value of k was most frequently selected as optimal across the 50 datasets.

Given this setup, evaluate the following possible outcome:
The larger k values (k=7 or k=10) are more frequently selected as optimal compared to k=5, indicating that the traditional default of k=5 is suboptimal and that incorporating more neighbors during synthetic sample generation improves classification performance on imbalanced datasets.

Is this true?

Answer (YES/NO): NO